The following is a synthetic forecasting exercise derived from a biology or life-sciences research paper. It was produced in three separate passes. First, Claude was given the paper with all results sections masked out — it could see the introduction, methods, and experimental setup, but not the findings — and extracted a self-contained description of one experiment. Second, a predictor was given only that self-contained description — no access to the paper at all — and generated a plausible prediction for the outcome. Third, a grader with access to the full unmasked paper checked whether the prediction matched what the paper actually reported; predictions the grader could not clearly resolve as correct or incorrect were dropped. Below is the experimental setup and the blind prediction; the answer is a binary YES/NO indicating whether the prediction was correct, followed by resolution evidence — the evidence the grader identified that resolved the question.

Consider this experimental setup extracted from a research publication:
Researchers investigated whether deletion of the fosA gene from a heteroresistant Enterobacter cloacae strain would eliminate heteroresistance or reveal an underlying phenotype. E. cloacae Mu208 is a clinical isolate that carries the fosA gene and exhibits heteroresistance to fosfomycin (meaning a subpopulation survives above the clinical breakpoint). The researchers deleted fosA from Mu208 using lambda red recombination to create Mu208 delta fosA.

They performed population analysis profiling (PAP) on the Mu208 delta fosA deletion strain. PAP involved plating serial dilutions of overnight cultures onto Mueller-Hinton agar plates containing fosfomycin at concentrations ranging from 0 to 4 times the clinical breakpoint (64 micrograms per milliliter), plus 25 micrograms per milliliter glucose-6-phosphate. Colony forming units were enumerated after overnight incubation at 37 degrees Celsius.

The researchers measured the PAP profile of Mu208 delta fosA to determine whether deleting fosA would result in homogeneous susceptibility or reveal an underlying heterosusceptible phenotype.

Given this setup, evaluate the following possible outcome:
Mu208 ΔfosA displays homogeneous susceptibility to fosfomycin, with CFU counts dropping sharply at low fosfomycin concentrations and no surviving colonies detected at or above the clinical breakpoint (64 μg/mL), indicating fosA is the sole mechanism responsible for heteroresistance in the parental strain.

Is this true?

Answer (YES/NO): NO